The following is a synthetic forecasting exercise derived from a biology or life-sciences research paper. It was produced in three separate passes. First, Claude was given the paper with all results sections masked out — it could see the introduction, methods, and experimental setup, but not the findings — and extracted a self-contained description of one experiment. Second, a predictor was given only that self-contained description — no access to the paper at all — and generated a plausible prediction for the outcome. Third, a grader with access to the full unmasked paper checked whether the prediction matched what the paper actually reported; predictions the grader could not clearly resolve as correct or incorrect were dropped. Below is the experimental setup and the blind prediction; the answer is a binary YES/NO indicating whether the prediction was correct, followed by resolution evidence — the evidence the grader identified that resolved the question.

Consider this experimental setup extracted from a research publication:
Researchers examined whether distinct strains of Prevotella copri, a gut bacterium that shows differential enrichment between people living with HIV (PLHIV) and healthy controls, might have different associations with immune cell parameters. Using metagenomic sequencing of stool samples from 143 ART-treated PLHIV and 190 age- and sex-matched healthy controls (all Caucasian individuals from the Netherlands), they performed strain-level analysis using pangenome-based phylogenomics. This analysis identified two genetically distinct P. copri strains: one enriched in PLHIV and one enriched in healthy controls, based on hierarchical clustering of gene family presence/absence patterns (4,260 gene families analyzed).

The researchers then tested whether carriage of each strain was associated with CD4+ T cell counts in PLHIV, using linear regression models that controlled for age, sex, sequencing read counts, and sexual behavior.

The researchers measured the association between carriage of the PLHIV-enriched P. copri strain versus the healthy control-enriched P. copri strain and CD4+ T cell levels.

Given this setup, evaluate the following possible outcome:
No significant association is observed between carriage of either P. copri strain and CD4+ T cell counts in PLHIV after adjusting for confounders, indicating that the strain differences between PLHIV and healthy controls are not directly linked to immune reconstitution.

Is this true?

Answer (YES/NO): NO